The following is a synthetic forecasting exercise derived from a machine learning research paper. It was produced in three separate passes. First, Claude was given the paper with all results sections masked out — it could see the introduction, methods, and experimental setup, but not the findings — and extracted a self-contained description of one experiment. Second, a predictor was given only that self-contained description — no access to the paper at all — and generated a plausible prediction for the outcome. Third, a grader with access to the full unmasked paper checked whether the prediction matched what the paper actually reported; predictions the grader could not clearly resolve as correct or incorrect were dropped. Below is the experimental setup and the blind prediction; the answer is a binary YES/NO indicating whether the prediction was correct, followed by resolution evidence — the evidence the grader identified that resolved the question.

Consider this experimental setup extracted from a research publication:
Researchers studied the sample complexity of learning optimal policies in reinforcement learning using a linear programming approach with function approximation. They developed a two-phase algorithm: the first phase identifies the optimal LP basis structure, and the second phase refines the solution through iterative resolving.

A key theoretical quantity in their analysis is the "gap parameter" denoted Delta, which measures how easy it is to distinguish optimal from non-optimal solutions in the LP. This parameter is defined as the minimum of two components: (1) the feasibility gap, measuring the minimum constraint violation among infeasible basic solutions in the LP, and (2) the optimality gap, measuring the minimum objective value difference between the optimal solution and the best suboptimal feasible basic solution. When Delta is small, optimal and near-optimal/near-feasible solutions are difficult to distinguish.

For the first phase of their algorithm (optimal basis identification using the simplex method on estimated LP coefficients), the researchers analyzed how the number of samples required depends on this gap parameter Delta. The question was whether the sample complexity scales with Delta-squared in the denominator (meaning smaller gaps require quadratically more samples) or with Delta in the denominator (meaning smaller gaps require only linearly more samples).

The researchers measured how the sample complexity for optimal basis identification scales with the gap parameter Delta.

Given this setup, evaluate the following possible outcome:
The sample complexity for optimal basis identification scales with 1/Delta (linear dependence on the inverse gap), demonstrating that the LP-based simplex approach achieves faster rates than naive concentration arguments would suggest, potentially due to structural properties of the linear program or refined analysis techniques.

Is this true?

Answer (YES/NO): NO